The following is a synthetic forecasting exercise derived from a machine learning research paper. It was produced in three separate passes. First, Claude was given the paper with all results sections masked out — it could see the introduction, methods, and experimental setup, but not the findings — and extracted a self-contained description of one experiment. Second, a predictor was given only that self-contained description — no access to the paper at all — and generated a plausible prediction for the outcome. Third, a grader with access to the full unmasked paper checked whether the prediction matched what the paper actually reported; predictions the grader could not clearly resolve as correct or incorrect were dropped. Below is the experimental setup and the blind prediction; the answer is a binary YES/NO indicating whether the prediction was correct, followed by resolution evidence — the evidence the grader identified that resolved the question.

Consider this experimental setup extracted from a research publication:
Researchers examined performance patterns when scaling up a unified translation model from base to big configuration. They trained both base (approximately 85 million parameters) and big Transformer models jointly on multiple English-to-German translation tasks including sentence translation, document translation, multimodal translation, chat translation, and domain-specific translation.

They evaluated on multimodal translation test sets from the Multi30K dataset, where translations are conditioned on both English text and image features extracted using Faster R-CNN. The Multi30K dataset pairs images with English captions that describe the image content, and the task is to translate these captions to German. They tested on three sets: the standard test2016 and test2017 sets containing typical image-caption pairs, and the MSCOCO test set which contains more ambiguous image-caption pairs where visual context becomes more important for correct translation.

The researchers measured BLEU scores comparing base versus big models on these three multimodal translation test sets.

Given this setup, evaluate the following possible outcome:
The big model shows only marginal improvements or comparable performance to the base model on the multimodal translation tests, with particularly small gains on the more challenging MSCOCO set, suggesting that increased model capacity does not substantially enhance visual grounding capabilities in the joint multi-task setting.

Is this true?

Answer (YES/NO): NO